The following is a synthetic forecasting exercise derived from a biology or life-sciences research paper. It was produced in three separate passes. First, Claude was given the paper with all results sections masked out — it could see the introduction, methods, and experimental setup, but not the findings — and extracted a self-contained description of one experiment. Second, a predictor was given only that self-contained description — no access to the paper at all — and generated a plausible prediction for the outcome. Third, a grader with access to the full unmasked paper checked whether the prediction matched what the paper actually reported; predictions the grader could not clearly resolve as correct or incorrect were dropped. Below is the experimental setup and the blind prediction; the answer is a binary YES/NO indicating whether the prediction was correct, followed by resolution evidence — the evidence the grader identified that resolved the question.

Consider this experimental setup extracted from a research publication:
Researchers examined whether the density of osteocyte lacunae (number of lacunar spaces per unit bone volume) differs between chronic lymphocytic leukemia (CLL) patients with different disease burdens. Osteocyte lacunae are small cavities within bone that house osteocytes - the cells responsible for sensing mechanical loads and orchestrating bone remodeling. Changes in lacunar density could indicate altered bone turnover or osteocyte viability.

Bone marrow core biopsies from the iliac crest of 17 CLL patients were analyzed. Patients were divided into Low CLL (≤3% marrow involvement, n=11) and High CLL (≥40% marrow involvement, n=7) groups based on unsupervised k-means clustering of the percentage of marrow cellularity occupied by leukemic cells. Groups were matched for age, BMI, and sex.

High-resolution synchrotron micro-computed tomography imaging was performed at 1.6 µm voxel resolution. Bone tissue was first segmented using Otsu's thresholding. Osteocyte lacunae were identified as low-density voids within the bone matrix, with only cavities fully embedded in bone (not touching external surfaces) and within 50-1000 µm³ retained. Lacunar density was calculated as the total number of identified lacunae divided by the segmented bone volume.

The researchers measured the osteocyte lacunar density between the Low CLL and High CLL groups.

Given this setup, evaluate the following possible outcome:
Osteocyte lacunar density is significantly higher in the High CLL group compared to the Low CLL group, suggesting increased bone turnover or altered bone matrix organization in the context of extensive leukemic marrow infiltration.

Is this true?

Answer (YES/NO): NO